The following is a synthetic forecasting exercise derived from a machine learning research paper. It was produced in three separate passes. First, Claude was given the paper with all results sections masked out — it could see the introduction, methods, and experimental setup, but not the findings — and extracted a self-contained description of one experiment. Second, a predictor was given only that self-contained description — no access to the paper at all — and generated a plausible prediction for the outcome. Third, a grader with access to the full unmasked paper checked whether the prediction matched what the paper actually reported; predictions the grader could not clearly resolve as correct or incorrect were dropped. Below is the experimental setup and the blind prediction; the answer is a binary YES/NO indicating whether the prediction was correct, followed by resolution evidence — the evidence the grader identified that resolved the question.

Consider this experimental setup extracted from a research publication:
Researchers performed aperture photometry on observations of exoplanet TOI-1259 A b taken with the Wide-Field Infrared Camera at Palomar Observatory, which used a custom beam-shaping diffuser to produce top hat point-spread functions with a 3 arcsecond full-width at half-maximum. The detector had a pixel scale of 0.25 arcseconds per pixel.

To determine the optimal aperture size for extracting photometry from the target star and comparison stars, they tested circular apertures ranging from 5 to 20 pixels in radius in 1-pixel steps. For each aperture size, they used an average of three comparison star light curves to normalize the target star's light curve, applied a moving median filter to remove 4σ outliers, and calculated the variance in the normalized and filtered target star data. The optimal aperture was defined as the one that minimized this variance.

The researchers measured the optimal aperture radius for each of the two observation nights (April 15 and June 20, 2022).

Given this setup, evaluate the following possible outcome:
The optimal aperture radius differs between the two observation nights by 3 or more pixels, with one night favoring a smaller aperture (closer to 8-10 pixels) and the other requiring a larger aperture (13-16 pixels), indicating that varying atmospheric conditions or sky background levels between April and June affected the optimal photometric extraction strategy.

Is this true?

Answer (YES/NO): NO